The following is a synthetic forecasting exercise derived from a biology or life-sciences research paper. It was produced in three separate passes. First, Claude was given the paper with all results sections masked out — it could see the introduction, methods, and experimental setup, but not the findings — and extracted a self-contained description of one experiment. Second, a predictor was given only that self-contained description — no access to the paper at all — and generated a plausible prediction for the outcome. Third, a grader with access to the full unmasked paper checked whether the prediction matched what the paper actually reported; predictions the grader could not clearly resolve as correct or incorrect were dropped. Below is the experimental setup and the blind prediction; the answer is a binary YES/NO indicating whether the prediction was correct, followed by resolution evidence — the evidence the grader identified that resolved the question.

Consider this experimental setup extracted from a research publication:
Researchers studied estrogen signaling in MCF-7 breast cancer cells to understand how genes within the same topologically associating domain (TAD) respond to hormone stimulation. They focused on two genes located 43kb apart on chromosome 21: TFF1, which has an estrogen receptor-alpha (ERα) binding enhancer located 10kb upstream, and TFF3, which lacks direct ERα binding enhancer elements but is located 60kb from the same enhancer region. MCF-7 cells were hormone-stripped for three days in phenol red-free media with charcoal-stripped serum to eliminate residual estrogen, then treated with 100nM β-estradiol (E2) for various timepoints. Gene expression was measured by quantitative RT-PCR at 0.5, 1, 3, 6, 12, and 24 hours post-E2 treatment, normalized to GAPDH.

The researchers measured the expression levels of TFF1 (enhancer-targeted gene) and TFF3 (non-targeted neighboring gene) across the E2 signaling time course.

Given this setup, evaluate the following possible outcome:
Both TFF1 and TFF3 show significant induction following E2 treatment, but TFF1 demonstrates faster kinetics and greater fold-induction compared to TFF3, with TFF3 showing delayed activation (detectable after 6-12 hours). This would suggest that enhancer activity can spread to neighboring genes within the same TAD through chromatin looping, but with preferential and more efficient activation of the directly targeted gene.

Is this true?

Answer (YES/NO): NO